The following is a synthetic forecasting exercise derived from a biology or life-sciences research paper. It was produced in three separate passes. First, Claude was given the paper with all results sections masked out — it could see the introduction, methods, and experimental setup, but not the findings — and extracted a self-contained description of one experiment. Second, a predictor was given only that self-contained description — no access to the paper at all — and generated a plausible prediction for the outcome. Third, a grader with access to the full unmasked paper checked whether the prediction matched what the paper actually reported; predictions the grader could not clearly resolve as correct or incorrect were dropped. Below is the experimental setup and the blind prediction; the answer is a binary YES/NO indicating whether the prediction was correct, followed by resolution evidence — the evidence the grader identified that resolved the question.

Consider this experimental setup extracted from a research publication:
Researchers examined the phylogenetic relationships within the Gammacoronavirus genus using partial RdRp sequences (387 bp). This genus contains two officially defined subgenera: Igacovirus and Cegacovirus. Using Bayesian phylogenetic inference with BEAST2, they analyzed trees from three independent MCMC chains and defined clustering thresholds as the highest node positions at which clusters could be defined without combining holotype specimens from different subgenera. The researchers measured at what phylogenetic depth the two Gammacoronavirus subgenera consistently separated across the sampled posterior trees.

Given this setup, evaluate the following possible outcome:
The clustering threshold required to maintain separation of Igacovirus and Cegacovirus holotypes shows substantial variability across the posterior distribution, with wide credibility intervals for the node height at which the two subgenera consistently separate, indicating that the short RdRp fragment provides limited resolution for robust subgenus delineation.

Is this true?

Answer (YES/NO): NO